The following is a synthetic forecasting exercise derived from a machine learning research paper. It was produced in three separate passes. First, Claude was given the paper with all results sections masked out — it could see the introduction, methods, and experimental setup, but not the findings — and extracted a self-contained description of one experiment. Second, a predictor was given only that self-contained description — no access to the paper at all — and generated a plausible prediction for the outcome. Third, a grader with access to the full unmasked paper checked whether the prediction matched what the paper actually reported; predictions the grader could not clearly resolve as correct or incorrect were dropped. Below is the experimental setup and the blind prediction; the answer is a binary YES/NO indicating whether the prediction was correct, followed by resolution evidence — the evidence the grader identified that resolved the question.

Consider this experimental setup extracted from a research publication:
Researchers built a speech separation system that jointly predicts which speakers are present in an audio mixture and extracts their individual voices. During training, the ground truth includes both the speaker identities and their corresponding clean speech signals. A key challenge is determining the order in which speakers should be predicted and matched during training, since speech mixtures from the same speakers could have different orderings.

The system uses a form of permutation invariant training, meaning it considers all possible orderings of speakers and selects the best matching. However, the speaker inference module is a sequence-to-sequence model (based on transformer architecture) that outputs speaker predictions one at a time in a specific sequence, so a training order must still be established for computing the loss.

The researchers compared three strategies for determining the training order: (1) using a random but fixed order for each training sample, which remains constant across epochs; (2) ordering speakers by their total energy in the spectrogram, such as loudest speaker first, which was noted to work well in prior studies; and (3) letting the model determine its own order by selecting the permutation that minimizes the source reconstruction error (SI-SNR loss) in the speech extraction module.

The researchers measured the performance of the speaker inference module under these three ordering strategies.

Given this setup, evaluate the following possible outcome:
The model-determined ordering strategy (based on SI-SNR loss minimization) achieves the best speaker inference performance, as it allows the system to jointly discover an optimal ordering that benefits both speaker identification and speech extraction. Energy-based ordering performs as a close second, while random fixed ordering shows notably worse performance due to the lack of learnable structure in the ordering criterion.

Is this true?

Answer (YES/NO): NO